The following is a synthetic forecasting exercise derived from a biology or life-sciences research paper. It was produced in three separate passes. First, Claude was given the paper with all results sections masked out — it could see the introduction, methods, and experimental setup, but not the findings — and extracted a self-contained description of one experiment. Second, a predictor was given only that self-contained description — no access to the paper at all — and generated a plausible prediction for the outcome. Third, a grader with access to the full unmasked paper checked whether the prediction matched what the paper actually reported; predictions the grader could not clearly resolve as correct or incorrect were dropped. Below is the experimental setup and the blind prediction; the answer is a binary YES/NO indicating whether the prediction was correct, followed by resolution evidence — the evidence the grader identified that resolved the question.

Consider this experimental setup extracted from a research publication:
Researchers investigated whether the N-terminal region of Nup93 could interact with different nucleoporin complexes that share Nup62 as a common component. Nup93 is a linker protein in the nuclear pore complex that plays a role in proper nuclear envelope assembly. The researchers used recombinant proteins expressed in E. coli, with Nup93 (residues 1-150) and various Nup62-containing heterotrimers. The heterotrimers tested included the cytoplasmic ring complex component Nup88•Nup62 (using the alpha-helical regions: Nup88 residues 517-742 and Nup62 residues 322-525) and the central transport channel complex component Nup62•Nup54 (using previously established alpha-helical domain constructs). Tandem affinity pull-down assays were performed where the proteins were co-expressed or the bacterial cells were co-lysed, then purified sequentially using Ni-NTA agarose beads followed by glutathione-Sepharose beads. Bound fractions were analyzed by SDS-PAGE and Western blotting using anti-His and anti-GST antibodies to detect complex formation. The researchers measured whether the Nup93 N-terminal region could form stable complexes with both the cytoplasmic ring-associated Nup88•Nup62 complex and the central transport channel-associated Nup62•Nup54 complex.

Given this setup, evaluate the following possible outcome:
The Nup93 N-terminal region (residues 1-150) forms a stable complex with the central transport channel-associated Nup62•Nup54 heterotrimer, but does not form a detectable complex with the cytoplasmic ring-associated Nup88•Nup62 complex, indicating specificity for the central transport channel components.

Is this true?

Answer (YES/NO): NO